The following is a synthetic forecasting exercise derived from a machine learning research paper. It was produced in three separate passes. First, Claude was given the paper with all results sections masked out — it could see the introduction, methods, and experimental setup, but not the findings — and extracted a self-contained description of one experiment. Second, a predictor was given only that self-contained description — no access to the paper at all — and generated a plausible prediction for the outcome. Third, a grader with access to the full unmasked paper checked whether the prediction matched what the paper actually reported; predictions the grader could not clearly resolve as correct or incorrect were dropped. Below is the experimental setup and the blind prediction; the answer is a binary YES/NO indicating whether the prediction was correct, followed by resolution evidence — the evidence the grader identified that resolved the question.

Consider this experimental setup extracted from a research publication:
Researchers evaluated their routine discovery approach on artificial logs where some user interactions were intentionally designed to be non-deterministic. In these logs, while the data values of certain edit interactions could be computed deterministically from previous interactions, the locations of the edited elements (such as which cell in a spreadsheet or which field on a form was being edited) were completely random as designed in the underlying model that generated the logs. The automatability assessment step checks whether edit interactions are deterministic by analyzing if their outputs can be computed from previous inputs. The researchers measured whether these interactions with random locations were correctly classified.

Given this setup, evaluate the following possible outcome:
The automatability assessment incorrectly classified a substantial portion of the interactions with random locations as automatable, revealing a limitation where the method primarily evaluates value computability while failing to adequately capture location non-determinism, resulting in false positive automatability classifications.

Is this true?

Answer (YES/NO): YES